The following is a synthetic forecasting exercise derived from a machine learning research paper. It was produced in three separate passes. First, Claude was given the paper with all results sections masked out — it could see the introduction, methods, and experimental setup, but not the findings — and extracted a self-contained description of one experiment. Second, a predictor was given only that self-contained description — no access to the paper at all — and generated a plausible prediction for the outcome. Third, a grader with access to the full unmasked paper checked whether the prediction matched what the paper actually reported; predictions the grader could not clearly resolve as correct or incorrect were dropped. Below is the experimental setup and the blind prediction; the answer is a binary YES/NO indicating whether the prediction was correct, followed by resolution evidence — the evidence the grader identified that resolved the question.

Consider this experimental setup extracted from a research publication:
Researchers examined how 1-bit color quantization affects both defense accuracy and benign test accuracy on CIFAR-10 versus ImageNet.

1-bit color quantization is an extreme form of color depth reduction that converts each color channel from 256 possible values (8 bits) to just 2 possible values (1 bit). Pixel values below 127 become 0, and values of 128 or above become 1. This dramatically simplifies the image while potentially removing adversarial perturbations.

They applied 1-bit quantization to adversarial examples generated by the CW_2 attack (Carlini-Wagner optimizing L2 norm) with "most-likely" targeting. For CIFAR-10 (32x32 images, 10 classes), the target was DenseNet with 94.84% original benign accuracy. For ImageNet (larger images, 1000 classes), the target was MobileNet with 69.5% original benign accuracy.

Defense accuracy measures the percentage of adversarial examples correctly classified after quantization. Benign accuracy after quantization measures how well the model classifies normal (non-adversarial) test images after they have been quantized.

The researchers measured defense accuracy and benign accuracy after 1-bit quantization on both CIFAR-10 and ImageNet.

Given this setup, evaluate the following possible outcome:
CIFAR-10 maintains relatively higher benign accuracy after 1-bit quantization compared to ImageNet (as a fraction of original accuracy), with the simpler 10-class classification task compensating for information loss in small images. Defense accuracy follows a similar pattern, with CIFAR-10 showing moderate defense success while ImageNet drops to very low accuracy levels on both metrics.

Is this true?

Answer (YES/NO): NO